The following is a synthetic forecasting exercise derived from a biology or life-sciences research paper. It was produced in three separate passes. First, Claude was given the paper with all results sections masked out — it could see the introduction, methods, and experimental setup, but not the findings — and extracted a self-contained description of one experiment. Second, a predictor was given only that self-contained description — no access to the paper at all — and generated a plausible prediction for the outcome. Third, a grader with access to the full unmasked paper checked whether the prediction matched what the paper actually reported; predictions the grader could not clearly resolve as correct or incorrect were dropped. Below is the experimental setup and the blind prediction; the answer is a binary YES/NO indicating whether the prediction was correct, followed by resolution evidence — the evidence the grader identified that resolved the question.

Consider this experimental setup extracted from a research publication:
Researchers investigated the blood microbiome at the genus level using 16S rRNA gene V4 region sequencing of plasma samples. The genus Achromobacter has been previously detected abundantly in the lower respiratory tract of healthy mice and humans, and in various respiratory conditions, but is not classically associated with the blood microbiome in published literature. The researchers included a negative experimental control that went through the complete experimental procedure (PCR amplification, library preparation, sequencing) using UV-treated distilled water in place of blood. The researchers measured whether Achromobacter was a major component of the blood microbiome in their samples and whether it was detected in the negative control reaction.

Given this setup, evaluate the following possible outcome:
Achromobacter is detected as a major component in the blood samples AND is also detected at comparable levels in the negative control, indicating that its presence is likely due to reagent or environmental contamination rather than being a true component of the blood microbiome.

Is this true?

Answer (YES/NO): NO